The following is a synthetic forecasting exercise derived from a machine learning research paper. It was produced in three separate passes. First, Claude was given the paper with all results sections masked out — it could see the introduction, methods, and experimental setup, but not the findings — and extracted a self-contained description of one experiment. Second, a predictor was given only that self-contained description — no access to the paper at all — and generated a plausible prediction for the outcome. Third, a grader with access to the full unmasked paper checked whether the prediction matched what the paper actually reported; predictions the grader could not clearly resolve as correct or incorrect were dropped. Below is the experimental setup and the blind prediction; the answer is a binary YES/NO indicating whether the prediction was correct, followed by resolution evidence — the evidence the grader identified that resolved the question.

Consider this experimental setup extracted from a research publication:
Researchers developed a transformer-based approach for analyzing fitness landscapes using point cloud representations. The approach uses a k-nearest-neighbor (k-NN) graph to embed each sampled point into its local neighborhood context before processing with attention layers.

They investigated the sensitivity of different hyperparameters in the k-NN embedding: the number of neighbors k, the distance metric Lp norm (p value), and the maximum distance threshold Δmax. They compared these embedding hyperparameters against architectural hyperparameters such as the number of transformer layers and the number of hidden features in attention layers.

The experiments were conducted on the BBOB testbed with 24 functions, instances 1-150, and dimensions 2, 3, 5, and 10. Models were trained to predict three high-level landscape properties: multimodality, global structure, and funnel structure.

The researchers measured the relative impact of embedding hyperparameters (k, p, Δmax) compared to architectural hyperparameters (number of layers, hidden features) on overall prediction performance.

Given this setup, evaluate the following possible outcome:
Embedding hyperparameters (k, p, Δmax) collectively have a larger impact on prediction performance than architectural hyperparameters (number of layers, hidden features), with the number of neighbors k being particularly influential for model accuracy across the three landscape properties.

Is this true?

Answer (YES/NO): NO